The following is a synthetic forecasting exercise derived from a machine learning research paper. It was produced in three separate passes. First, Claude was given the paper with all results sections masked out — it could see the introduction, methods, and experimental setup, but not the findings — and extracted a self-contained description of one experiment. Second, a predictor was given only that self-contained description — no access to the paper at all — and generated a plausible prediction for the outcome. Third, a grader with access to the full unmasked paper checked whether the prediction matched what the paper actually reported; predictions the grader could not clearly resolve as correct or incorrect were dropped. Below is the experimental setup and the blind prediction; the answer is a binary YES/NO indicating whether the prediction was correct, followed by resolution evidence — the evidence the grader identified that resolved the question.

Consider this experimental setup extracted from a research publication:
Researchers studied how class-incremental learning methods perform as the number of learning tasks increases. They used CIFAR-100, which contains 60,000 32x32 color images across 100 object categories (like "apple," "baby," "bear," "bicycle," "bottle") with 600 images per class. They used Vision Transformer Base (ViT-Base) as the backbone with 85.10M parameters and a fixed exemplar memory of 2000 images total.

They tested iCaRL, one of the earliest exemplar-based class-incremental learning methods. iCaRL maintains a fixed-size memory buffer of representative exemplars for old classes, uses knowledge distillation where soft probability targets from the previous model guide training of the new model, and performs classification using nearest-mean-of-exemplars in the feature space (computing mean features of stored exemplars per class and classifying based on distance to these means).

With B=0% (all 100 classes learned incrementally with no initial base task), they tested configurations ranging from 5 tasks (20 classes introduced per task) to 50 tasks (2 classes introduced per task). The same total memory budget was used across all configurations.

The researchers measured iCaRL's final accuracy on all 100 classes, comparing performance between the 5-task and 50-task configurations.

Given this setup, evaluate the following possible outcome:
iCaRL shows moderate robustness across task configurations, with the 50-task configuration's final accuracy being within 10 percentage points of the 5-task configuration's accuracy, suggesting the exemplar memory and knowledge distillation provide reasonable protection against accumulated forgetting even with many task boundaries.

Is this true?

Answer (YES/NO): YES